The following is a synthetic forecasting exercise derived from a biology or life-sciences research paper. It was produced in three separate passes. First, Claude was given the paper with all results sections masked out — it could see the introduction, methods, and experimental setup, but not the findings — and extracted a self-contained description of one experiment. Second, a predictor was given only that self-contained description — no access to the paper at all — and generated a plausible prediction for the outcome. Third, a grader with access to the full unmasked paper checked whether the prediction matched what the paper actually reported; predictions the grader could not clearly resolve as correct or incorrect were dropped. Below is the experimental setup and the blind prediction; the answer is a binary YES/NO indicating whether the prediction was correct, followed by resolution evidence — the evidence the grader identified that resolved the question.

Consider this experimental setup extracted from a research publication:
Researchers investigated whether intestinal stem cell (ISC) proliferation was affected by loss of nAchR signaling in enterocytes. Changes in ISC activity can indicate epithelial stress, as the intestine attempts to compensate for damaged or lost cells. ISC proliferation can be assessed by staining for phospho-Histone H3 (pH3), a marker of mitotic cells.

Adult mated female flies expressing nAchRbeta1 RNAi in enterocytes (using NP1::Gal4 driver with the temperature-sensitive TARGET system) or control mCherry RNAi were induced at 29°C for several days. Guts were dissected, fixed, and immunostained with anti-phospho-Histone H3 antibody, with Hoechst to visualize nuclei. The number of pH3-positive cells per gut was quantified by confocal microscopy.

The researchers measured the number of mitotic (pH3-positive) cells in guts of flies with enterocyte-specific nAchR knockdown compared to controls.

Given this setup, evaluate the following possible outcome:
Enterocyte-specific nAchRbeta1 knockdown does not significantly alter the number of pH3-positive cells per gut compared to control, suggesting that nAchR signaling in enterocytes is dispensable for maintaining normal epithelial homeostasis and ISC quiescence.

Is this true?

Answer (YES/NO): NO